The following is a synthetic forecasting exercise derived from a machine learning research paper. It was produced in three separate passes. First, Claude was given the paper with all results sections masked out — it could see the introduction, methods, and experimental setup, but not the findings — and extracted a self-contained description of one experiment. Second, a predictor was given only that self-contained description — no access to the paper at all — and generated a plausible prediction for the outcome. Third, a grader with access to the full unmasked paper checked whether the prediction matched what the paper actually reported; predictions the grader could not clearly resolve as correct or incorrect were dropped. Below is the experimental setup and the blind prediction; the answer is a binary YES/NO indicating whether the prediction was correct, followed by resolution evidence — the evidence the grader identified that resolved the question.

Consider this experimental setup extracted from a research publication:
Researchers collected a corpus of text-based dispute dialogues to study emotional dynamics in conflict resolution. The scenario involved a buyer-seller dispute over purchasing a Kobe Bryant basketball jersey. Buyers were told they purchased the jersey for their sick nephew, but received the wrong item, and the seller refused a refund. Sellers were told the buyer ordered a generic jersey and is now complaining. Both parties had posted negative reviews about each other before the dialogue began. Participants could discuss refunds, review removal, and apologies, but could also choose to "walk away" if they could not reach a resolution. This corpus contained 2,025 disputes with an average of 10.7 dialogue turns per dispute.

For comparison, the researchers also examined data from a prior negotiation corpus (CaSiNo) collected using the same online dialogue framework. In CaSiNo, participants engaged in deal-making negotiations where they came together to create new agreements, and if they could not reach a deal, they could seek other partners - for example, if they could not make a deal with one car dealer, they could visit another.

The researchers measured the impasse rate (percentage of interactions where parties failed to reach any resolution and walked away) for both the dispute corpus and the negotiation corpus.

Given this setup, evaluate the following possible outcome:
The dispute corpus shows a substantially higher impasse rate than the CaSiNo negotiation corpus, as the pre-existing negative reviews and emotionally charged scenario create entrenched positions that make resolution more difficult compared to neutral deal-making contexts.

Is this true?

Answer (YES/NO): YES